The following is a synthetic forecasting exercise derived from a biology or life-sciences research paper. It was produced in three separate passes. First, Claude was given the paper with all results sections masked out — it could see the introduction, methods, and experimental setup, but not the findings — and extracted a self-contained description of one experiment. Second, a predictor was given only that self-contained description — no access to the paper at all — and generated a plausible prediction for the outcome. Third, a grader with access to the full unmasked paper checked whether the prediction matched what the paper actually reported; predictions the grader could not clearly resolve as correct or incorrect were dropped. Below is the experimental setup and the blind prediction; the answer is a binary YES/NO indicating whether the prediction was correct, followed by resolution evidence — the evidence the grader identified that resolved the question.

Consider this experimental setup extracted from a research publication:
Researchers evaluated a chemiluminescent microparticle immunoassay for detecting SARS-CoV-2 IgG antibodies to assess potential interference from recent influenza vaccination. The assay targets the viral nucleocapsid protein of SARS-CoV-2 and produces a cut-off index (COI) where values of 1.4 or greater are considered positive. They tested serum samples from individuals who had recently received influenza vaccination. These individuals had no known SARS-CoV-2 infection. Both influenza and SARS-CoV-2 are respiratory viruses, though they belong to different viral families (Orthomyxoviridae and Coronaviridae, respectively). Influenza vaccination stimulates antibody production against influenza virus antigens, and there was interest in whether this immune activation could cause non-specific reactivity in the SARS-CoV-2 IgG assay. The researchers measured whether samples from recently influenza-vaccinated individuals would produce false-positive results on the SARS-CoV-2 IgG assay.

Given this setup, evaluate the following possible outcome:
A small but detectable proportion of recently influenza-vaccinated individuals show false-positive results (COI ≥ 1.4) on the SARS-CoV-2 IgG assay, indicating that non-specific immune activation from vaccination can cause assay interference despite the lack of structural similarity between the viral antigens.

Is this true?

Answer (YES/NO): NO